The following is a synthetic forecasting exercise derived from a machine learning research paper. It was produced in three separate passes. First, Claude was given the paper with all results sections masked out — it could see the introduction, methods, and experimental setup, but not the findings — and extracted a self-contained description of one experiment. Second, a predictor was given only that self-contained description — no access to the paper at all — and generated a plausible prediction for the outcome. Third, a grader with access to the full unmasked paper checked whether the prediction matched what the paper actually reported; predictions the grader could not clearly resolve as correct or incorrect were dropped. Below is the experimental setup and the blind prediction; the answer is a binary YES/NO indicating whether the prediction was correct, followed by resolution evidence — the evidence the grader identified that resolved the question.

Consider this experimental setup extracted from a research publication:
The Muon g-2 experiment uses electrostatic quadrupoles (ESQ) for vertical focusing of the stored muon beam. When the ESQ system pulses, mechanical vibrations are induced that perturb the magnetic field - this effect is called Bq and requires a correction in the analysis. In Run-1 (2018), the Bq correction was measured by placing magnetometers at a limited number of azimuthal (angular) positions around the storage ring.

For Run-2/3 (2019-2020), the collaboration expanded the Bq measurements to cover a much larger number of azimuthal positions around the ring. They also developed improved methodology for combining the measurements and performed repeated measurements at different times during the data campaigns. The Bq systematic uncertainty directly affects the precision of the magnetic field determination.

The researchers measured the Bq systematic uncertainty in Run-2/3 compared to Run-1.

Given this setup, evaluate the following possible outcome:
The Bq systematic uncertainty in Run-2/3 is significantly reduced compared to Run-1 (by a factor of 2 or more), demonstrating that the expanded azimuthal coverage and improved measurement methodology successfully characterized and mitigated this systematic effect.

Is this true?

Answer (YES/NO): YES